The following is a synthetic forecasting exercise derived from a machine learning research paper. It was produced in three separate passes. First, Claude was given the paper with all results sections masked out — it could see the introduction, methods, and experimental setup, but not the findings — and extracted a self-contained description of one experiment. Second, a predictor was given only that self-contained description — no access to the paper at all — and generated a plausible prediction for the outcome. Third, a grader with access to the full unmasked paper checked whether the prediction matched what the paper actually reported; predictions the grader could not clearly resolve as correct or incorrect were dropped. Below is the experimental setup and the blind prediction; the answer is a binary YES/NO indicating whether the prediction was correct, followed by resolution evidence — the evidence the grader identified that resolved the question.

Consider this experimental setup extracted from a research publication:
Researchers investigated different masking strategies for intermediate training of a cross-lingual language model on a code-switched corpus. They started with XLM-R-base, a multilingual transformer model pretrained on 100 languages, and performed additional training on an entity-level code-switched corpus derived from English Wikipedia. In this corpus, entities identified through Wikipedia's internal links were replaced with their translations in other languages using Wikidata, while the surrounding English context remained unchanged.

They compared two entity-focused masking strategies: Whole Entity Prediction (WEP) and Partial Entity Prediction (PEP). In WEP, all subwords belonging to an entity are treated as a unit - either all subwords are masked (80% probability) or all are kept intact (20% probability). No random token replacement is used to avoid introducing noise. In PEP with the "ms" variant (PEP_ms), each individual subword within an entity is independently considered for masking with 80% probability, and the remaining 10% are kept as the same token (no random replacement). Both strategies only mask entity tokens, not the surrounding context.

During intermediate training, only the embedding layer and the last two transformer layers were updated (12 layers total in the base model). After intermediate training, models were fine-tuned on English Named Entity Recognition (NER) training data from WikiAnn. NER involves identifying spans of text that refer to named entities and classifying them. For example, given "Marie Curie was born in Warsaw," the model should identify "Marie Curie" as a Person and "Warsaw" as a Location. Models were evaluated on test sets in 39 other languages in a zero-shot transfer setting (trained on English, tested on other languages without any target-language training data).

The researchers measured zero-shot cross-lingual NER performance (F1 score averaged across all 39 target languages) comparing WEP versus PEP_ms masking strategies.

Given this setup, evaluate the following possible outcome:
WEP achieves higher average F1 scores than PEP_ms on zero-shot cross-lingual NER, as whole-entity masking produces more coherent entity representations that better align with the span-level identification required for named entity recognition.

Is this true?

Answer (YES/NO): NO